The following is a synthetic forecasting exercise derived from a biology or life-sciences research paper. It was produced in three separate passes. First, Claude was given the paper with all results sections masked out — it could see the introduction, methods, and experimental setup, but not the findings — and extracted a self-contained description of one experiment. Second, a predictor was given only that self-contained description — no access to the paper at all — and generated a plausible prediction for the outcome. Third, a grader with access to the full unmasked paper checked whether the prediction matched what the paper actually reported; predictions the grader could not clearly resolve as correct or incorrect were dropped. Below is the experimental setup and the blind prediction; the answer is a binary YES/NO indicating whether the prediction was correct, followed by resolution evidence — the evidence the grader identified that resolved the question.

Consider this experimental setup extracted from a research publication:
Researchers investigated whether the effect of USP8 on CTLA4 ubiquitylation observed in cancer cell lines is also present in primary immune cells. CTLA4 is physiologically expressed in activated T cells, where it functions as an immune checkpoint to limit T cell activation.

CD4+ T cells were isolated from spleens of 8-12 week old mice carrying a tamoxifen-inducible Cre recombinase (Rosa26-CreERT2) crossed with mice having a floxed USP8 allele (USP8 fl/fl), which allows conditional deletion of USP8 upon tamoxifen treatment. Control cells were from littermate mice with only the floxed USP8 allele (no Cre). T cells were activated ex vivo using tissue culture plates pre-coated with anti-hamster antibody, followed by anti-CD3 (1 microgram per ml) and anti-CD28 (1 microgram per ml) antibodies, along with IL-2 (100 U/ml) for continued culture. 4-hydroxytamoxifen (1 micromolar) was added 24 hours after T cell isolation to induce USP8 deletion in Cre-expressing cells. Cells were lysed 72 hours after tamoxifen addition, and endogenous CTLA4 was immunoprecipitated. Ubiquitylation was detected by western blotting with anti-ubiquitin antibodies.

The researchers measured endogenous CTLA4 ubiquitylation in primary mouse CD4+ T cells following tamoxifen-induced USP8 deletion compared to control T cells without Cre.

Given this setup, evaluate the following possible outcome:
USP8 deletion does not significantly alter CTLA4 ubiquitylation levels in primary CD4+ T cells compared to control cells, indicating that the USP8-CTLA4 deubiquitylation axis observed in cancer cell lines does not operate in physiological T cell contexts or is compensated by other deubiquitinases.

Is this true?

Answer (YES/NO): NO